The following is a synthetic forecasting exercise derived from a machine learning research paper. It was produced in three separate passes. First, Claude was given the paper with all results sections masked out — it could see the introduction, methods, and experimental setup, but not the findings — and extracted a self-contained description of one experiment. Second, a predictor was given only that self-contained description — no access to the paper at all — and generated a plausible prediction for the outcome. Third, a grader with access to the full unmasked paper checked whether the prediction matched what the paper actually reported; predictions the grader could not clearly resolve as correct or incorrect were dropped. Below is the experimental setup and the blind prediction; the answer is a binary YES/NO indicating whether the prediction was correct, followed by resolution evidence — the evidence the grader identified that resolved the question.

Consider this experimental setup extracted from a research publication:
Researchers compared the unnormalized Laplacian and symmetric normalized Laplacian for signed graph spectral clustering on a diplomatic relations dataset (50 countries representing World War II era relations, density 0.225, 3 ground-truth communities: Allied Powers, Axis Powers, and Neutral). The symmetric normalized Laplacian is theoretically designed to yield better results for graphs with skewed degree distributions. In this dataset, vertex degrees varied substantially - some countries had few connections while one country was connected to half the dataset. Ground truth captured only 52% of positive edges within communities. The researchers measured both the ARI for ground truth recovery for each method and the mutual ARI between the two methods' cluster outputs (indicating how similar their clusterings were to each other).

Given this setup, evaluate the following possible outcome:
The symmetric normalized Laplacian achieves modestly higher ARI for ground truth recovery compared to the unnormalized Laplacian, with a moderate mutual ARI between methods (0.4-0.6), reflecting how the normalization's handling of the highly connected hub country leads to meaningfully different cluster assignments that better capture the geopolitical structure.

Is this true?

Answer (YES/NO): NO